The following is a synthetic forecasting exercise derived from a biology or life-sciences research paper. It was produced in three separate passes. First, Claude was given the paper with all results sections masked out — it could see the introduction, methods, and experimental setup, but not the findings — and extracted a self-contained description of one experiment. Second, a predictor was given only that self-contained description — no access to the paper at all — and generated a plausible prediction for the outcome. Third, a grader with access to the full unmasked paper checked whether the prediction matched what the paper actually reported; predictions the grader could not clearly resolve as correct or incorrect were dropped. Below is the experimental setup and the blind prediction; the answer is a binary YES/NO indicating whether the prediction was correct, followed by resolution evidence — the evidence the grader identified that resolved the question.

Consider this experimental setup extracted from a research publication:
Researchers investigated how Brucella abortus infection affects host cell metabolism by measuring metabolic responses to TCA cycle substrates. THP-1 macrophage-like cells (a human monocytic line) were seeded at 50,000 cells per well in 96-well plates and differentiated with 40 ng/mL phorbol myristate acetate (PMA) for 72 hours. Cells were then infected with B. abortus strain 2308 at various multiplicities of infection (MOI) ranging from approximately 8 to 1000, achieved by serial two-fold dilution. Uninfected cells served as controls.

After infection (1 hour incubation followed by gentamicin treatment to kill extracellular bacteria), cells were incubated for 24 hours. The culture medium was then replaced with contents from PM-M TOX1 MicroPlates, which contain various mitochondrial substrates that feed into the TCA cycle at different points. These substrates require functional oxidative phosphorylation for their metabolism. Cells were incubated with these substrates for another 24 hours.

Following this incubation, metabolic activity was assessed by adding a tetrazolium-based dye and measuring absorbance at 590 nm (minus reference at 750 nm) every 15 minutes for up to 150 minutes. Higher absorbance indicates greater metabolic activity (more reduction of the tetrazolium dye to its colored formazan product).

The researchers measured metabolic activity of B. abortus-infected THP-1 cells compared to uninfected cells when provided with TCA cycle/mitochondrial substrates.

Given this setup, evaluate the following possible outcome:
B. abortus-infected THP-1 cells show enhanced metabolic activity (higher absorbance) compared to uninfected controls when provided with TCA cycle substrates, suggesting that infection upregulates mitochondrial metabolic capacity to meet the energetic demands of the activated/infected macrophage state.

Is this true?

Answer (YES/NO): NO